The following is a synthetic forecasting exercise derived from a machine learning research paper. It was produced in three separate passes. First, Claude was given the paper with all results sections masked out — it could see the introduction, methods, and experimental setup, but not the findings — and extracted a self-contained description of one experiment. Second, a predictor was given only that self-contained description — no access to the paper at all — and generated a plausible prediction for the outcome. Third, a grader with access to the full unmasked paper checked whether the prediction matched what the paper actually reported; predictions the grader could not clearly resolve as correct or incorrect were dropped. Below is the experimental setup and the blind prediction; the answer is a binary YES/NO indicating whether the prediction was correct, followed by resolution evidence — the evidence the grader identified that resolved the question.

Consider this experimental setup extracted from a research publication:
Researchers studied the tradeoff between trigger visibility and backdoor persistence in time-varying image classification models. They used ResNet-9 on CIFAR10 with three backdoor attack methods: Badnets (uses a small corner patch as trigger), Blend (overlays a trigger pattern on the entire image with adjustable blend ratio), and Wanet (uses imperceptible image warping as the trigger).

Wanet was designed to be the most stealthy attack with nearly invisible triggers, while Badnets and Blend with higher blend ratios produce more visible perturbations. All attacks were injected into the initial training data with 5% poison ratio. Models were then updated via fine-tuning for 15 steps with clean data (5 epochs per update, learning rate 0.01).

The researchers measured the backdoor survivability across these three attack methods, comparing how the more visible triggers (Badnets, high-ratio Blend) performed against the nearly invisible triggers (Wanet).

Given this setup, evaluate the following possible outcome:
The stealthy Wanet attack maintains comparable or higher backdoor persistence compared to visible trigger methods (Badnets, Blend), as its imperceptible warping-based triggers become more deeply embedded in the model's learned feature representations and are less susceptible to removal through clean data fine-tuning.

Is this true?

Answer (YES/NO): NO